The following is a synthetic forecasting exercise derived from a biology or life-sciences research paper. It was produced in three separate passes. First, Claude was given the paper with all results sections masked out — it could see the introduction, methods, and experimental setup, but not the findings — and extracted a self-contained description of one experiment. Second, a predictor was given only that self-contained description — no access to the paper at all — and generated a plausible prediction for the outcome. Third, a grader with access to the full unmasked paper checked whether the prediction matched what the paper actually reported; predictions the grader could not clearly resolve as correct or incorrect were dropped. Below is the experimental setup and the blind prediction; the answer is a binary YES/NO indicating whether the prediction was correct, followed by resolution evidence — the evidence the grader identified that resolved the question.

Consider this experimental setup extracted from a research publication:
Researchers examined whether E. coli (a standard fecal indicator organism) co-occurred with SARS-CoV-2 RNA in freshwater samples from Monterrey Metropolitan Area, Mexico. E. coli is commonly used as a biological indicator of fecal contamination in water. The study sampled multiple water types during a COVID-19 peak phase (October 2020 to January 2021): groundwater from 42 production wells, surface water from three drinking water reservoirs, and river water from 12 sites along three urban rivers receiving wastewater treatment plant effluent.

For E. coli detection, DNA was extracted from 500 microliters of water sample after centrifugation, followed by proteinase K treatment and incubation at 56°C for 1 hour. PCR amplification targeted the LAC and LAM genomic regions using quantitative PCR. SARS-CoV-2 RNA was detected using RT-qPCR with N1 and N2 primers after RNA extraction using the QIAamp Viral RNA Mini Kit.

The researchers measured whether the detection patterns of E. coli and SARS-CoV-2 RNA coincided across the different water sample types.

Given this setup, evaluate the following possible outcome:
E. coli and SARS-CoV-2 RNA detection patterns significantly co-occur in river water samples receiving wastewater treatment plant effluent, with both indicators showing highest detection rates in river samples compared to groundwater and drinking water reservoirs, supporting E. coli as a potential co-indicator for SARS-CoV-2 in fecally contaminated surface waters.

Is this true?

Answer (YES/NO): NO